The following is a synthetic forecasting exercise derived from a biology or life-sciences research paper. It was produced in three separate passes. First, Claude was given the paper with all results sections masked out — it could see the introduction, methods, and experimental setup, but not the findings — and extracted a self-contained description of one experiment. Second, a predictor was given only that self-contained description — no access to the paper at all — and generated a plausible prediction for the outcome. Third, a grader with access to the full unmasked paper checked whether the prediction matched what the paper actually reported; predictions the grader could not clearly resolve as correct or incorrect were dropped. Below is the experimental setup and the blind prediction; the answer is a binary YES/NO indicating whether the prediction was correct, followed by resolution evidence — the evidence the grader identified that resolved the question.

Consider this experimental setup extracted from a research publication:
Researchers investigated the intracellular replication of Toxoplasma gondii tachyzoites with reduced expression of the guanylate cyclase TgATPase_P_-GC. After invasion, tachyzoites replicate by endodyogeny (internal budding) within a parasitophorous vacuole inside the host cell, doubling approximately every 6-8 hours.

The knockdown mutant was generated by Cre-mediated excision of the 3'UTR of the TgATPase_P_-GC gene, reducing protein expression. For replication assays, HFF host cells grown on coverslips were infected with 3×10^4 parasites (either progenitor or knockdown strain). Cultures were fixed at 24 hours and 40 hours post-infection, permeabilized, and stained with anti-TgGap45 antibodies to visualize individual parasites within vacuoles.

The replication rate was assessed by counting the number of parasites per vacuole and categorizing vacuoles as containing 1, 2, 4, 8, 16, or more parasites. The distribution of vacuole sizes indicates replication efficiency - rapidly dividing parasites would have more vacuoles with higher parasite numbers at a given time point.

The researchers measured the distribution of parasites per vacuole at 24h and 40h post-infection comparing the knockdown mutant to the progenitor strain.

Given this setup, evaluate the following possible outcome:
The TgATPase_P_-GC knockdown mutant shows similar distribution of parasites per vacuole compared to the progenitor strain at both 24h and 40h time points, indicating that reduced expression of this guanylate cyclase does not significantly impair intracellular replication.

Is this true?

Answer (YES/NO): NO